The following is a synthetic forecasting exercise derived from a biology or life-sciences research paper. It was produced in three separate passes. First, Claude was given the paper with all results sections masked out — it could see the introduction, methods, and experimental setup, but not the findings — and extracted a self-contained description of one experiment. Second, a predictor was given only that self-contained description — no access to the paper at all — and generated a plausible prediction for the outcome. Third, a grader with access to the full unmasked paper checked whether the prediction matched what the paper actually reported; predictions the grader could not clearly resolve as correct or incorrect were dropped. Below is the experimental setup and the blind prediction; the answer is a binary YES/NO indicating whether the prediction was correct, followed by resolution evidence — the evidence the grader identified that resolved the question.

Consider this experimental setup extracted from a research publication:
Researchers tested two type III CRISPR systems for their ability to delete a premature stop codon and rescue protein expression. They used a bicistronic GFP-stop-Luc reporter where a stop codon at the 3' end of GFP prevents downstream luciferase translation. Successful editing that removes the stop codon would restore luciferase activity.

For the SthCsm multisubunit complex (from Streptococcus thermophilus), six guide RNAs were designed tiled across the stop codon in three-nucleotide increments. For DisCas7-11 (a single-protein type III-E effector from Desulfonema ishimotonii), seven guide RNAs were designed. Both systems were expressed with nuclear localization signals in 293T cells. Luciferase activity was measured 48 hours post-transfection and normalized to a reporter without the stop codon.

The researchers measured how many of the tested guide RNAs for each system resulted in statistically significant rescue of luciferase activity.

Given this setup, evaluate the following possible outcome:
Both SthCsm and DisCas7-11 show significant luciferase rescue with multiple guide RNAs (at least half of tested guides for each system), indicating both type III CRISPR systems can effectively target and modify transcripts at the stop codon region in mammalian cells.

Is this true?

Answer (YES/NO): NO